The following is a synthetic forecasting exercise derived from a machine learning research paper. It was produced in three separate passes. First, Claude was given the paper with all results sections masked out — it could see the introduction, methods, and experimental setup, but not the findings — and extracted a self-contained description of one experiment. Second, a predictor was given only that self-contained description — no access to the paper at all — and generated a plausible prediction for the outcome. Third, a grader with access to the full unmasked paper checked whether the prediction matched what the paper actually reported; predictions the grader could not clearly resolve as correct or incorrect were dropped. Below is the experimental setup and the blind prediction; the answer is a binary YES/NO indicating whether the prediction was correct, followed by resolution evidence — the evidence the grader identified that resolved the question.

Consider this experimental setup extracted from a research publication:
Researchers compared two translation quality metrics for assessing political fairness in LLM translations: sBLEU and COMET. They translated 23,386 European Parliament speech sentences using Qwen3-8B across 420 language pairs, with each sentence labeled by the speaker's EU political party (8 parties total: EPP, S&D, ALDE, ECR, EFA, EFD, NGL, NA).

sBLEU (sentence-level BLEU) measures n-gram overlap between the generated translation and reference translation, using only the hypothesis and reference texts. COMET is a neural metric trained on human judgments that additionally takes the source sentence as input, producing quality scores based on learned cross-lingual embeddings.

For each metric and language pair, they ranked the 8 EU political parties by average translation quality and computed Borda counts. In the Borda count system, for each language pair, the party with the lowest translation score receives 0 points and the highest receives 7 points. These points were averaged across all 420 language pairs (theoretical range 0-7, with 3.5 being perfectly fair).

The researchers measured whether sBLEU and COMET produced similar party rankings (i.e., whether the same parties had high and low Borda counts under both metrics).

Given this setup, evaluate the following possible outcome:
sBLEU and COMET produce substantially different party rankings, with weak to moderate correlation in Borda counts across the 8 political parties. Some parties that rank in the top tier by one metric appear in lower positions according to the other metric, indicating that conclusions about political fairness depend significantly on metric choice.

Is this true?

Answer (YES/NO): NO